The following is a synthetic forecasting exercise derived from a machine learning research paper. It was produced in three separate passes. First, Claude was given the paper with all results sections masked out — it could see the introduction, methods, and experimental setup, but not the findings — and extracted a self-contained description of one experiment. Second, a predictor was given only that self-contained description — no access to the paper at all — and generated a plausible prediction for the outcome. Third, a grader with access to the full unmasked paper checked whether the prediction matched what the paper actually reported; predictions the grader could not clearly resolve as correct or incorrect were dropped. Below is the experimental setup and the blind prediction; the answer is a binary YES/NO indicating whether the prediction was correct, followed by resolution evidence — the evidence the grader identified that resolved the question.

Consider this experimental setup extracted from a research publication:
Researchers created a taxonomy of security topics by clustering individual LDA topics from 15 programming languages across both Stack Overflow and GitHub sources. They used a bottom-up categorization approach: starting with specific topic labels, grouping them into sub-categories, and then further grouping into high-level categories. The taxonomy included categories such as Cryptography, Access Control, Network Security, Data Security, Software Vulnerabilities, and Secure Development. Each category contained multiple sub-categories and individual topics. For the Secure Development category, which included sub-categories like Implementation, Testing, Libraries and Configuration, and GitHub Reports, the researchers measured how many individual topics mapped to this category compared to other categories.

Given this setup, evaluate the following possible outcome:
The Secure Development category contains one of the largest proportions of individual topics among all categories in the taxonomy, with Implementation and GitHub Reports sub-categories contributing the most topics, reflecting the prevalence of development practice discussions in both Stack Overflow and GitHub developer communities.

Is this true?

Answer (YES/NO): NO